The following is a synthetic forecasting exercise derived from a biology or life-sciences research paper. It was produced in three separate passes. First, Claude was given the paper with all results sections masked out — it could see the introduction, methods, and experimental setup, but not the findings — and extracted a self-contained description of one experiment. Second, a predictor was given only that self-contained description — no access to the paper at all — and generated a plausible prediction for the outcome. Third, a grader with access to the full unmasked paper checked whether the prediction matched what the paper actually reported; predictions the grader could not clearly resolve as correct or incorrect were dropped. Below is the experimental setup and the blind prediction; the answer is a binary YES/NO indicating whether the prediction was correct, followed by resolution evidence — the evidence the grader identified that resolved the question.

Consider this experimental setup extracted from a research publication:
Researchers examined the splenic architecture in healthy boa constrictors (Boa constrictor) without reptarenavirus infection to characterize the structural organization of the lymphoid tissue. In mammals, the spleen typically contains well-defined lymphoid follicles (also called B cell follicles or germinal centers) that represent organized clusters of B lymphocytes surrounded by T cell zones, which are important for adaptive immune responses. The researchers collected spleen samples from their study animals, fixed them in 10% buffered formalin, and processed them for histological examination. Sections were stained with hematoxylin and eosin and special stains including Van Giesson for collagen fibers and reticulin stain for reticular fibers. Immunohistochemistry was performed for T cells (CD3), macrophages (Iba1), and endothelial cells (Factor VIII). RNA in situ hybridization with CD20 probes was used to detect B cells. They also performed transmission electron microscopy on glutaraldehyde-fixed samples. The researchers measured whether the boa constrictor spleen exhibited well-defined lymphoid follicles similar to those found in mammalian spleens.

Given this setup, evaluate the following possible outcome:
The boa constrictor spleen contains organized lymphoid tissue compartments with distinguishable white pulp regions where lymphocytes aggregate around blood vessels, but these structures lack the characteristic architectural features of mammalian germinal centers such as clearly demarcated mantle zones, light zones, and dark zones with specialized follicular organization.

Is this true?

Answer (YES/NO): NO